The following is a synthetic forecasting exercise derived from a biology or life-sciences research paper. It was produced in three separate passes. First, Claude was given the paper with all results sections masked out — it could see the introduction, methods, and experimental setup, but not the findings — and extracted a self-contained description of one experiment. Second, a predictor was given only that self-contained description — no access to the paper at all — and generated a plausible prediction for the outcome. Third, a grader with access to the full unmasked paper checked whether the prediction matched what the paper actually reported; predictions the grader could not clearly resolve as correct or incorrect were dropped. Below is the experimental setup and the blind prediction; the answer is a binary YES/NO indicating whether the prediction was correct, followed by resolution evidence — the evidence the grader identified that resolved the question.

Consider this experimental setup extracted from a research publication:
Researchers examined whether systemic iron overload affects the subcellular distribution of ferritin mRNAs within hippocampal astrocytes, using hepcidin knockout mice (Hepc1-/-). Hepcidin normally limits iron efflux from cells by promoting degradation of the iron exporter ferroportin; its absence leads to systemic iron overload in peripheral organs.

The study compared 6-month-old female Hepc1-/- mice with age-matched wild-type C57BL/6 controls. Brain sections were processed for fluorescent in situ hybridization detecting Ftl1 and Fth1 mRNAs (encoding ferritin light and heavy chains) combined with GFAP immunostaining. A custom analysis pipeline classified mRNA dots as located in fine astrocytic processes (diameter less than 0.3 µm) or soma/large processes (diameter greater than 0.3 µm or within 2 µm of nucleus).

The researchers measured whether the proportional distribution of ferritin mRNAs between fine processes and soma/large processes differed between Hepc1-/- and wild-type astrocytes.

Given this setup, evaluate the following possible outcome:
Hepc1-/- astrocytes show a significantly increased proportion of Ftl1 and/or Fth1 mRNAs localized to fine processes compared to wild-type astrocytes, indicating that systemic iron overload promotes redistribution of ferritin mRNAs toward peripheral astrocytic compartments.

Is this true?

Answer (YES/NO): NO